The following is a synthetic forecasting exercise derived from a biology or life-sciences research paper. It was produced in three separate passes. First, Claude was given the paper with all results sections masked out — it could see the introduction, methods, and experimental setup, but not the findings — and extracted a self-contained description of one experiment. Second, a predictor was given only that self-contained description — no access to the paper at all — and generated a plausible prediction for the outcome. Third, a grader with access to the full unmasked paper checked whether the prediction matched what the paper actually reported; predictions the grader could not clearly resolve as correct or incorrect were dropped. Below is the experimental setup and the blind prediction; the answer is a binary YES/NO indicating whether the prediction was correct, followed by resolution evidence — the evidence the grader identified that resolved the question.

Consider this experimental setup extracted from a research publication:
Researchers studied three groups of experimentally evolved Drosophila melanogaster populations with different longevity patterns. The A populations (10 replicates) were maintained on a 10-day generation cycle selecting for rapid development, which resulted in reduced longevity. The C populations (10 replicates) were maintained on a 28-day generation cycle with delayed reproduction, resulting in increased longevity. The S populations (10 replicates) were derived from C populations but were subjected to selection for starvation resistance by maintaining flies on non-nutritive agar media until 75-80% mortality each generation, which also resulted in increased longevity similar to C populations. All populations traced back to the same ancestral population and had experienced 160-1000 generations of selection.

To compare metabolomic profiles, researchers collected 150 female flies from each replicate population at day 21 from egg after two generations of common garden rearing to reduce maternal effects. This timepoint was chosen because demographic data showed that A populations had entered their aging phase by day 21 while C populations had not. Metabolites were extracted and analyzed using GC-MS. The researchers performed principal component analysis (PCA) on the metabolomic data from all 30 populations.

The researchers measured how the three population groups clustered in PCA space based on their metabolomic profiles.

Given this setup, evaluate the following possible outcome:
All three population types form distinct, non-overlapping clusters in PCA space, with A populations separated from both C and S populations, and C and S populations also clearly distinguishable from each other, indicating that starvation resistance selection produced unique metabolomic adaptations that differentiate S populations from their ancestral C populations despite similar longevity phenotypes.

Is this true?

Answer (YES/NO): NO